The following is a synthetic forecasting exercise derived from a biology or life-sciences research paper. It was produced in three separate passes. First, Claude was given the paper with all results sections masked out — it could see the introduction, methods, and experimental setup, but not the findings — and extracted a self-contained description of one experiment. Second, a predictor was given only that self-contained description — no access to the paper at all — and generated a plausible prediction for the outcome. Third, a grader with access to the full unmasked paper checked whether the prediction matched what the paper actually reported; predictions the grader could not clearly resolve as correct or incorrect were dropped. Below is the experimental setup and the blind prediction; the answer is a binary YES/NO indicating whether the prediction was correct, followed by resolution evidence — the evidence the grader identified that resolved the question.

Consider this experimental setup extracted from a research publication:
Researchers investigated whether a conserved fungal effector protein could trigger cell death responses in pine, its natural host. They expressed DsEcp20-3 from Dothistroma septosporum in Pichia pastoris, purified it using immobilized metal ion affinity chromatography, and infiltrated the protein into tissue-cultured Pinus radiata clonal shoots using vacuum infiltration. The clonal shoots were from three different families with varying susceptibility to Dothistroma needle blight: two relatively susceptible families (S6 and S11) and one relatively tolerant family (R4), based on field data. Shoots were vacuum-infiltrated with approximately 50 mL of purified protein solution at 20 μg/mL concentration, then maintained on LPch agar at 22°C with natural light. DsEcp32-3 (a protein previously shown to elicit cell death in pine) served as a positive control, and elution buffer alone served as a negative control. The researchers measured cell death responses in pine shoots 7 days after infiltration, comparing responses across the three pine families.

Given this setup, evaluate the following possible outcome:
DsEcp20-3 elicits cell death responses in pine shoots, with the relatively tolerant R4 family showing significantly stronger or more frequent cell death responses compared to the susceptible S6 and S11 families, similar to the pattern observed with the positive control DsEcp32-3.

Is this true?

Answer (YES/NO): NO